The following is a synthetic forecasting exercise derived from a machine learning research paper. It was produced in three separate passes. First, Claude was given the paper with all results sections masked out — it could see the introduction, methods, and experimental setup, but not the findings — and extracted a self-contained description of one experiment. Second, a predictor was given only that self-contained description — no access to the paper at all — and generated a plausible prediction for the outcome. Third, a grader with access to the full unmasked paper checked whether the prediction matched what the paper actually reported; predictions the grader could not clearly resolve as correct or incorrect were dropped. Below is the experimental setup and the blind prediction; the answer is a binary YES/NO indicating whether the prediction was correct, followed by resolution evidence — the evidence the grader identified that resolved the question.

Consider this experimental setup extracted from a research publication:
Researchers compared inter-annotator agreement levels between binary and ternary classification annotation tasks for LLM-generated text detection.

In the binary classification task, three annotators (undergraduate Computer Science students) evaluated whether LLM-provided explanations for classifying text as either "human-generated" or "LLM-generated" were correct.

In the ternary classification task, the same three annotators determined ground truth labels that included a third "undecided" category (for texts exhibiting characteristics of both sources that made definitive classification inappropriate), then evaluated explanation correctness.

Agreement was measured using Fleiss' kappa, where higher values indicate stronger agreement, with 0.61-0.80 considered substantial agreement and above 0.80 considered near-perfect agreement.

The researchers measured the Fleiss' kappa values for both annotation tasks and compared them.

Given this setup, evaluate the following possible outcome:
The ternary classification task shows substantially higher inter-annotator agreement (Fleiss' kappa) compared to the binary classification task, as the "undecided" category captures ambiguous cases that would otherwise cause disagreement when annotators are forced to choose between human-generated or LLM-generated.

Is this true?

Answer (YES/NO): NO